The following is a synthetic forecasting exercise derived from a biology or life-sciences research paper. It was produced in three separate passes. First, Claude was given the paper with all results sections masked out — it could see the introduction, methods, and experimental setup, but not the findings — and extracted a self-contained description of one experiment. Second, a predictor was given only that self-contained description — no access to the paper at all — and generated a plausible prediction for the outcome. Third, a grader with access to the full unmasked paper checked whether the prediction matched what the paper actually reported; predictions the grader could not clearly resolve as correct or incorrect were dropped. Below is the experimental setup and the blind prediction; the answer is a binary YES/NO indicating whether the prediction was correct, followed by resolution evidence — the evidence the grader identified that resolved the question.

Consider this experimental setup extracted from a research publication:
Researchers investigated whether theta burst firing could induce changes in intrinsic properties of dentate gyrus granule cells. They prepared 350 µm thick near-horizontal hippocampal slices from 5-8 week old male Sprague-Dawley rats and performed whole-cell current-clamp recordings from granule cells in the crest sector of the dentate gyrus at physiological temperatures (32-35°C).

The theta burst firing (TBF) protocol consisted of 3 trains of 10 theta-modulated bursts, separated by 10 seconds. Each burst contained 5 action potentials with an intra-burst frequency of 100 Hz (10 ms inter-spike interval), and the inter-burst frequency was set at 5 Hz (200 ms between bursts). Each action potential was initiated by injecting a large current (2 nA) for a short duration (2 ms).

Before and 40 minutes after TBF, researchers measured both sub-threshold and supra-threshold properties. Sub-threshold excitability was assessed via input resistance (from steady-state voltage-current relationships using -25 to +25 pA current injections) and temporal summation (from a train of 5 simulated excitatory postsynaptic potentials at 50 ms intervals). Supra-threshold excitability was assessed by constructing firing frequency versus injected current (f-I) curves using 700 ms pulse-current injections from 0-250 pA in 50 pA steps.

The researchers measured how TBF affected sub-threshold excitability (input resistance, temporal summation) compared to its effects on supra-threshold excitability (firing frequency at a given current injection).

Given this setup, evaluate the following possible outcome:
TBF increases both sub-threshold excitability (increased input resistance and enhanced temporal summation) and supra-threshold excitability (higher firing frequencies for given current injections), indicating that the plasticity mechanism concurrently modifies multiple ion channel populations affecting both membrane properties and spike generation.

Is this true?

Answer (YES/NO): NO